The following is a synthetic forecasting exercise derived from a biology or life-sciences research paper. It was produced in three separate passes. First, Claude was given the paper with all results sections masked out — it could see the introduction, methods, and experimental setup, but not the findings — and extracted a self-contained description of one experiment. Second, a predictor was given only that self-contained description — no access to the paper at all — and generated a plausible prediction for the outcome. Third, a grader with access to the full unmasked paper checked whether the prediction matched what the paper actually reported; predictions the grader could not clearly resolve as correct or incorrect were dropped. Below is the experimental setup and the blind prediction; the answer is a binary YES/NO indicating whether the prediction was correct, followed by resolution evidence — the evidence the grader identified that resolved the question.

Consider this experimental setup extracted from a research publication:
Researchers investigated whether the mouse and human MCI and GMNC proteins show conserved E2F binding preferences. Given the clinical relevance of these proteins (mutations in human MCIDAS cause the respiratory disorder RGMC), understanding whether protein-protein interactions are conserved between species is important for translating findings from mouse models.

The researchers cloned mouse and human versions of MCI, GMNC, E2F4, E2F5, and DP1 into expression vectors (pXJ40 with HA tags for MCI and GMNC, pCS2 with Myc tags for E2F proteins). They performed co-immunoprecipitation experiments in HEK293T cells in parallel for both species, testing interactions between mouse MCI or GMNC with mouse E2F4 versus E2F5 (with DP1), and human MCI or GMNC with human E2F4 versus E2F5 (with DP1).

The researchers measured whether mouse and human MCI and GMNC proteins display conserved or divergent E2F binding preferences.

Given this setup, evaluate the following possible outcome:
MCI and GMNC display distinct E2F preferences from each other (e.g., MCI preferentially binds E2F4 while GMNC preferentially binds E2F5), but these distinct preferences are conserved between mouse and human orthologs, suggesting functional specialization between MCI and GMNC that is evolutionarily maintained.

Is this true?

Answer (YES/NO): NO